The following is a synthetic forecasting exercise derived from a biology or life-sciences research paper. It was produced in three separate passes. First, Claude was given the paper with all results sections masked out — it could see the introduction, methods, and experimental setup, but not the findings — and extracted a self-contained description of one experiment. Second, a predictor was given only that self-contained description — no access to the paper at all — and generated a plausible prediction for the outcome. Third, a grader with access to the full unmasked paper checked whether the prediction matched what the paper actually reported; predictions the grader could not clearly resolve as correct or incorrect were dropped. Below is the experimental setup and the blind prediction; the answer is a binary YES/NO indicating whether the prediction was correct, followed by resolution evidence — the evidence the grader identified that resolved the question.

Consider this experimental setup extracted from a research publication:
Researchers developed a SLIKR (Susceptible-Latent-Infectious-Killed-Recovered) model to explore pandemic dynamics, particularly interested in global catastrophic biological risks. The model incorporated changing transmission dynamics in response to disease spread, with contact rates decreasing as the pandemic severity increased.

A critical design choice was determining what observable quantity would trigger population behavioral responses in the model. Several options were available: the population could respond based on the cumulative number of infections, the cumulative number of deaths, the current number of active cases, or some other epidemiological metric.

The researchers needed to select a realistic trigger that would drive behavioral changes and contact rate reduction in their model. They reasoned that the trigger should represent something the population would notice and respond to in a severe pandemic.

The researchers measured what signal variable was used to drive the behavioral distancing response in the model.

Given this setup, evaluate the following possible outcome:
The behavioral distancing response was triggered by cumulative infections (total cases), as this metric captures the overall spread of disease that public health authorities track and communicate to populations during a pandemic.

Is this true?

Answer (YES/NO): NO